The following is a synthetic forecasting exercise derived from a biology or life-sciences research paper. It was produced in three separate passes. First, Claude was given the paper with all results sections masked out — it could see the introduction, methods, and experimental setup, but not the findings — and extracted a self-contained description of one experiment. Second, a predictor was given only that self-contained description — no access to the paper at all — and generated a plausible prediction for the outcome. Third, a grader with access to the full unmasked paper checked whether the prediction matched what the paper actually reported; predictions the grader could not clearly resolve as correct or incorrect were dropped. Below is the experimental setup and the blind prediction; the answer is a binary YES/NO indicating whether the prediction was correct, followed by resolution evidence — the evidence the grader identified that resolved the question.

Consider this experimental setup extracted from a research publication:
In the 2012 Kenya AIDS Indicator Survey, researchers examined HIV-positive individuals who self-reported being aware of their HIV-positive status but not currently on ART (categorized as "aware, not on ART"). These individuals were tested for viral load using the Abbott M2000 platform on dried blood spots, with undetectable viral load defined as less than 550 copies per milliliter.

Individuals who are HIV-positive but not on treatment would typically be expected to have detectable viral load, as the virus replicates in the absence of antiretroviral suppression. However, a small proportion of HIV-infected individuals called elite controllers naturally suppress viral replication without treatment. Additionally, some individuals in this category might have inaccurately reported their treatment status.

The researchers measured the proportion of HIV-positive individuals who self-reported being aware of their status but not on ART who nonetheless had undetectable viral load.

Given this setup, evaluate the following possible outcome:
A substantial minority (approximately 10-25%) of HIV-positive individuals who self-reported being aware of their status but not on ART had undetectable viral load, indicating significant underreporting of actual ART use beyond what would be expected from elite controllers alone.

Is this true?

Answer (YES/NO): YES